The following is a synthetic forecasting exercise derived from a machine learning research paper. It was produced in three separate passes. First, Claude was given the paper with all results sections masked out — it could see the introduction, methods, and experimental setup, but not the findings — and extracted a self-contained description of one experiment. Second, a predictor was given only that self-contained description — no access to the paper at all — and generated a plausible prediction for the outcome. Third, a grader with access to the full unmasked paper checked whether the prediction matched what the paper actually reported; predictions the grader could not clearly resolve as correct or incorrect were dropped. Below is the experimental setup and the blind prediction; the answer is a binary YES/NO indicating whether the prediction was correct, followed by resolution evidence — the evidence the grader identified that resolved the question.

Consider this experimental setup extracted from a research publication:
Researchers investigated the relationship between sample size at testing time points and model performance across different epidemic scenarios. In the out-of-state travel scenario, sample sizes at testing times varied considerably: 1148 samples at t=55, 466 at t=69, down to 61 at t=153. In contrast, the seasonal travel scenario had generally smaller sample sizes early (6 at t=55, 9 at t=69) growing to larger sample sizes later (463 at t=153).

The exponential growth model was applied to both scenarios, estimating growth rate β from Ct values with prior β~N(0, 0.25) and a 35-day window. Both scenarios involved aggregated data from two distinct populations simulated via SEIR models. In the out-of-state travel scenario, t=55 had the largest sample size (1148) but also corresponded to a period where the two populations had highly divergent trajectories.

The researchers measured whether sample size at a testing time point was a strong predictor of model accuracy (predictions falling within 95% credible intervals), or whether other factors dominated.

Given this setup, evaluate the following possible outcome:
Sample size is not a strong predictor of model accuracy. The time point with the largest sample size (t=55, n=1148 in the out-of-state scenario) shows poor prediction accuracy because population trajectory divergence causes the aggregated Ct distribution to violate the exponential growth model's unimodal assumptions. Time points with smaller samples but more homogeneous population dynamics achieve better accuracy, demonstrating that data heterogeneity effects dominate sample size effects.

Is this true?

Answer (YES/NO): YES